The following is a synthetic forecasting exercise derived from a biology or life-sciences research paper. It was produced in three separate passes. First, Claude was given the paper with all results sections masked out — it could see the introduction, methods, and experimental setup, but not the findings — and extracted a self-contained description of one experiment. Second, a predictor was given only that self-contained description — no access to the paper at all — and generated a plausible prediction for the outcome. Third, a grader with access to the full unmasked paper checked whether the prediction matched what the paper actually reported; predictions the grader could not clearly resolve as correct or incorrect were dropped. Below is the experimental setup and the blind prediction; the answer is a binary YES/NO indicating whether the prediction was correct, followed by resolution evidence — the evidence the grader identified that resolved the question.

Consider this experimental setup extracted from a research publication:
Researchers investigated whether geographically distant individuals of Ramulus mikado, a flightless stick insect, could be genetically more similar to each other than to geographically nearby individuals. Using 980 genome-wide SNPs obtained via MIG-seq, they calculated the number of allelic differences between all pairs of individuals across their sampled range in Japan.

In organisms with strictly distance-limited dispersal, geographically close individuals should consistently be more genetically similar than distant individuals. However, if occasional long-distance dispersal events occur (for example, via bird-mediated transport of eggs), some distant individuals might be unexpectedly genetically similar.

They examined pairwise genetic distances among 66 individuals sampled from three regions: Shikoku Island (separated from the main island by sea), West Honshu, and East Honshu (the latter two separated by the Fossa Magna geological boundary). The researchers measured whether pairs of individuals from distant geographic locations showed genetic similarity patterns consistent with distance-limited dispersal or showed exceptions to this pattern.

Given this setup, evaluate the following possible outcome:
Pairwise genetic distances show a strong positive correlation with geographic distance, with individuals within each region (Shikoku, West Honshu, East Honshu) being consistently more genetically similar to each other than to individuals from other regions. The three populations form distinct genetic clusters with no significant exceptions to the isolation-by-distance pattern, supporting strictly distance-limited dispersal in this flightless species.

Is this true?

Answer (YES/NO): NO